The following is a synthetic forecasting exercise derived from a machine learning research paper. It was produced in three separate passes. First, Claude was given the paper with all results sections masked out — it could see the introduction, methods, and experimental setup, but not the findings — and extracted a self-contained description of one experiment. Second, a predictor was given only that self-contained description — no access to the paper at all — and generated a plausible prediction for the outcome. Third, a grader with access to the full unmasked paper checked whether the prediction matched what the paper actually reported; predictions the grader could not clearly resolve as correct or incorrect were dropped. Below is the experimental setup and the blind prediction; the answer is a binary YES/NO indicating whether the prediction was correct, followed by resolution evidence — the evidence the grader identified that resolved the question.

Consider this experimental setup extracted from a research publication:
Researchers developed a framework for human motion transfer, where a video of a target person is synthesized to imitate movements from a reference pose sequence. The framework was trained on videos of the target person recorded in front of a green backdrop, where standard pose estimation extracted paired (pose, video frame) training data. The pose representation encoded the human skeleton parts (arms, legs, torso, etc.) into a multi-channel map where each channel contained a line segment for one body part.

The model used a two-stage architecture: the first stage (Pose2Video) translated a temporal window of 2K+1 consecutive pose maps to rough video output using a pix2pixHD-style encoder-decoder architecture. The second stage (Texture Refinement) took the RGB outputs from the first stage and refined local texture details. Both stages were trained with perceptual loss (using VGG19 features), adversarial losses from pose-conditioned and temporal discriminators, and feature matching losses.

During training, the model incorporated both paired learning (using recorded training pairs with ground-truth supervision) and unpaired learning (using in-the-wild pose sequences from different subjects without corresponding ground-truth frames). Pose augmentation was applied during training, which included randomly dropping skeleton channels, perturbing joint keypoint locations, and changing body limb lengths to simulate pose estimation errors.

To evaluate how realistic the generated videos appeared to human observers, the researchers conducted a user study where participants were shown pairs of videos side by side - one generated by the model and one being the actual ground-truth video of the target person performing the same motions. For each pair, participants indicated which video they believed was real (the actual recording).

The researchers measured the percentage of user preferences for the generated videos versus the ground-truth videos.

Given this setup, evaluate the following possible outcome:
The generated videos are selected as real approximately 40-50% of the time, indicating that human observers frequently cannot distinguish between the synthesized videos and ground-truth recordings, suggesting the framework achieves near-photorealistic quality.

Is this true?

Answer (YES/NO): YES